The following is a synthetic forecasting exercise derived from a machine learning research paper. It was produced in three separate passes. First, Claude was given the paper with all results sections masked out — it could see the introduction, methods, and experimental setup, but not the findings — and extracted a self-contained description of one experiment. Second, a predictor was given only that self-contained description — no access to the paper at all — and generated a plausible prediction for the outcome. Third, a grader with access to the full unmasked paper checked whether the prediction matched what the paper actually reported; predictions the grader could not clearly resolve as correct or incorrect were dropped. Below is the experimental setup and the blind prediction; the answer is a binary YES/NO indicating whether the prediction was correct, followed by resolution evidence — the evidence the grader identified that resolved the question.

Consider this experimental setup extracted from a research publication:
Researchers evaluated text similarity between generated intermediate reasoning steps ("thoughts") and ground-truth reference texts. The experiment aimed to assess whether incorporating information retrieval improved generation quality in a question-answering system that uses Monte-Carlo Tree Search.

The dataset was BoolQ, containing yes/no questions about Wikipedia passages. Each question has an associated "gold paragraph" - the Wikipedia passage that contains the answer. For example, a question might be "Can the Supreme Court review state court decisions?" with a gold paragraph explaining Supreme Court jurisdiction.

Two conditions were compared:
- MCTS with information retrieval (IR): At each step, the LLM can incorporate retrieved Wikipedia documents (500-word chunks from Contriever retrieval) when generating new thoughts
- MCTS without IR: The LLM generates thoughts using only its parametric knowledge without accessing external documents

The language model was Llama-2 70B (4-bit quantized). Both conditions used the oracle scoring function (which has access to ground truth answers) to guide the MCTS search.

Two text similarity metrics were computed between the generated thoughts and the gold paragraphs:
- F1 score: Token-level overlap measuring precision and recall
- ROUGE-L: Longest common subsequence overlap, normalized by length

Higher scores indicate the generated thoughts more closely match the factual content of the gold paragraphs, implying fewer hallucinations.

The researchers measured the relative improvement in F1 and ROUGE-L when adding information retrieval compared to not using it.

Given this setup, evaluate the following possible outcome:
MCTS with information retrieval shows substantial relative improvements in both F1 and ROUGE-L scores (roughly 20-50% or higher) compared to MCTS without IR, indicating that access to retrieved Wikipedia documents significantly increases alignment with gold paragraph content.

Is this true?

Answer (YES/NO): NO